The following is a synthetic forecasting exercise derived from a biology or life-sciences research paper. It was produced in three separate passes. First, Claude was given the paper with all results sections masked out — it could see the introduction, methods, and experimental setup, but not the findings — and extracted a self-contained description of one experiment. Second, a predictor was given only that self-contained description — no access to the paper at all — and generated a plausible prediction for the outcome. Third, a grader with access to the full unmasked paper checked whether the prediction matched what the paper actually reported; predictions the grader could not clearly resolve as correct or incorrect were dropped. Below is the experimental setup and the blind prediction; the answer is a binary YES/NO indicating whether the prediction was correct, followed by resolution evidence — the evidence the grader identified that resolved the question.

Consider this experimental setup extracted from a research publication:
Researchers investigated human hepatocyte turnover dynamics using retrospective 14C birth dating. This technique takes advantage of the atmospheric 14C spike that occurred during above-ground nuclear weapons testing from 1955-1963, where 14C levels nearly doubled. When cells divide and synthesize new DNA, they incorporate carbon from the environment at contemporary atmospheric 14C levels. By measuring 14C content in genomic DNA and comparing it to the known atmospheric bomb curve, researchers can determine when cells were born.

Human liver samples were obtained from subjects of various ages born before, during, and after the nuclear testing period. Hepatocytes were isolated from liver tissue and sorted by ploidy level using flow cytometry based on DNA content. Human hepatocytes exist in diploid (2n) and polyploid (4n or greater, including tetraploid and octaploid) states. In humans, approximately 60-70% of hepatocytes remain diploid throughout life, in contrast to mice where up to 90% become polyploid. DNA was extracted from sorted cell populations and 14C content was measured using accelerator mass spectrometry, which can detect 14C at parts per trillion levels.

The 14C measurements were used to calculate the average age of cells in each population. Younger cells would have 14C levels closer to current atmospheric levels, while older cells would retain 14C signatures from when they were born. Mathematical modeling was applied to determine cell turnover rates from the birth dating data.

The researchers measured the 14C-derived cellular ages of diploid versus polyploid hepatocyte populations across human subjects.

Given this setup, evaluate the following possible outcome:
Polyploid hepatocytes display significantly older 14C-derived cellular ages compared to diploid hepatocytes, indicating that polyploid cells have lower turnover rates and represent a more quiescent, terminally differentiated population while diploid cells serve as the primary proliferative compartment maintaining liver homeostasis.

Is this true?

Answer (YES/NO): NO